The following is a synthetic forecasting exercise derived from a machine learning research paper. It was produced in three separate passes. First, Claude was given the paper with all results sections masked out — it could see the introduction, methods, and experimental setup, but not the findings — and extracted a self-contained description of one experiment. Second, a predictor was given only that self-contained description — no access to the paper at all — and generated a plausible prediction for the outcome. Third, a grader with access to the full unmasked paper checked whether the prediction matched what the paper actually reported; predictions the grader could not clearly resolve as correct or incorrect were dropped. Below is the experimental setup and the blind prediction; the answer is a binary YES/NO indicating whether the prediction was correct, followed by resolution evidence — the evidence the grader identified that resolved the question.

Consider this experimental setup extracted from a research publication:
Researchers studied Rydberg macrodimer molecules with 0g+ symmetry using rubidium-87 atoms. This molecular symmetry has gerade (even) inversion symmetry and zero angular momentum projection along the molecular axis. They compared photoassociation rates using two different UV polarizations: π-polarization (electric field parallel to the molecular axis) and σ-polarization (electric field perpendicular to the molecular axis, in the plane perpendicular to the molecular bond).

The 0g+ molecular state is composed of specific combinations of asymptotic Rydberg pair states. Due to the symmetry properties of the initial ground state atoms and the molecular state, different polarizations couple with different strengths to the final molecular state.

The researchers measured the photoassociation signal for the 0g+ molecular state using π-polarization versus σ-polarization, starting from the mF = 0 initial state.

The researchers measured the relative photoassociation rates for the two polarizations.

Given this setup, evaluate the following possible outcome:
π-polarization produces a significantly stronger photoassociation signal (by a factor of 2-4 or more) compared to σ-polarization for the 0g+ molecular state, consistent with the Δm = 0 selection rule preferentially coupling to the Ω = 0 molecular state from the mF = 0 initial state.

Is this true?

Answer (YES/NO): NO